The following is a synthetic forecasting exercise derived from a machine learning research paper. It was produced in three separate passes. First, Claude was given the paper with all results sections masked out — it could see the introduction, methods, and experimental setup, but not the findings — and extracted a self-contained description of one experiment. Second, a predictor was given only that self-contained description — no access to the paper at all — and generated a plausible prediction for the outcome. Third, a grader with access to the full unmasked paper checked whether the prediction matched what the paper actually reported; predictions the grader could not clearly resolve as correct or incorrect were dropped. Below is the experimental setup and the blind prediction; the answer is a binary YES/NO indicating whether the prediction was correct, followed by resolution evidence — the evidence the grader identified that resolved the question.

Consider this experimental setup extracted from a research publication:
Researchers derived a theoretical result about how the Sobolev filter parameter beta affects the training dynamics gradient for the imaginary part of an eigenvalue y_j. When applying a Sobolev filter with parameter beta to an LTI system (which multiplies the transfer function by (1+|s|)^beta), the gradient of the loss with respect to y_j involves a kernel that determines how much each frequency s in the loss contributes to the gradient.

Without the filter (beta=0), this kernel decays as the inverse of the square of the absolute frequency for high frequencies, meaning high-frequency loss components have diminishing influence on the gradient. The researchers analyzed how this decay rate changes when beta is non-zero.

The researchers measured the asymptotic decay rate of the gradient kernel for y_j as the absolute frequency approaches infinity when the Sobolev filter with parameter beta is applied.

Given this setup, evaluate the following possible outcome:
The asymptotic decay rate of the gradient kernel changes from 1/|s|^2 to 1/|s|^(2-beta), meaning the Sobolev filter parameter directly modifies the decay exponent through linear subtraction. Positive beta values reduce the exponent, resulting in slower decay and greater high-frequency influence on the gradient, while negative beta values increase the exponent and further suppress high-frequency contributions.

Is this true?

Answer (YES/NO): YES